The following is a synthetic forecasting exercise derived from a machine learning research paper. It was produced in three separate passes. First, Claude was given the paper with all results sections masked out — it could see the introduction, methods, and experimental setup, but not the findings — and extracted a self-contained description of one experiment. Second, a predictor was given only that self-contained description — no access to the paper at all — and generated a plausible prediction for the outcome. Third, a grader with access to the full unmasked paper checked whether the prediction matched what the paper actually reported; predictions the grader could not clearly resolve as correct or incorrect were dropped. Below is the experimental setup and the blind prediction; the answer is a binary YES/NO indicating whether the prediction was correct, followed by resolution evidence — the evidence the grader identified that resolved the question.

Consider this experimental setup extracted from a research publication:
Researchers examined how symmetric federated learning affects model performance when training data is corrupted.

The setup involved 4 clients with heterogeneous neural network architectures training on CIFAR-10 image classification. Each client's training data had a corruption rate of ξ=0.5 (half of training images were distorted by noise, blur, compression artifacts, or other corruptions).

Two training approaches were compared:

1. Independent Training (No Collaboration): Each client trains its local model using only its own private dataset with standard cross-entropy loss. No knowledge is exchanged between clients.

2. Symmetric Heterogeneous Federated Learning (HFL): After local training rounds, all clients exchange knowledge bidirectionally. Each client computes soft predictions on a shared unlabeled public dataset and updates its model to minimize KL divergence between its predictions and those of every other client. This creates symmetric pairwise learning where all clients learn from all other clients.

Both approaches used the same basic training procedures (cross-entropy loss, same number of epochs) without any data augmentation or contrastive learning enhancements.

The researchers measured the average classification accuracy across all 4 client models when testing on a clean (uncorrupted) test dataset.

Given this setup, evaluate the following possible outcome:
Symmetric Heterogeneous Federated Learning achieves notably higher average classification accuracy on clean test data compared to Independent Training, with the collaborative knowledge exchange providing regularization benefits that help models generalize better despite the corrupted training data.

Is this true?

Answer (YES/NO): NO